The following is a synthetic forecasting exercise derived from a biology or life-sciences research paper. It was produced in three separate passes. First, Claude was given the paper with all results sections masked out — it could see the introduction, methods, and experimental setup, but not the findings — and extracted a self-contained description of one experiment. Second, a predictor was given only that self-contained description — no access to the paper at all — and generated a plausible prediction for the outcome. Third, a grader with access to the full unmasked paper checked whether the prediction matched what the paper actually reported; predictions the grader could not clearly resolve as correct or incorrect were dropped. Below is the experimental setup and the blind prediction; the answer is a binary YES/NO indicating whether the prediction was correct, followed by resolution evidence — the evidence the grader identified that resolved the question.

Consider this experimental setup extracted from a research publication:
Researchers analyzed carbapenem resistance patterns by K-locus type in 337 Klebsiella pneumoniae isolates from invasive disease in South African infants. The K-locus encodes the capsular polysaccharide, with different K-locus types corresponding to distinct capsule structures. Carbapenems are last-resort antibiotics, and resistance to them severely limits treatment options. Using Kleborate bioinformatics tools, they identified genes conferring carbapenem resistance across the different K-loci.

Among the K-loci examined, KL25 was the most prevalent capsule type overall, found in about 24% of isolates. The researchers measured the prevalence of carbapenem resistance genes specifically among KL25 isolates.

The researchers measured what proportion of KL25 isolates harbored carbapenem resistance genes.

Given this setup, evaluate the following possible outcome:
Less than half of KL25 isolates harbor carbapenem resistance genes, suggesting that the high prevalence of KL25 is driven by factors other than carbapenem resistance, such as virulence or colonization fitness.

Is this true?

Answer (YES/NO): NO